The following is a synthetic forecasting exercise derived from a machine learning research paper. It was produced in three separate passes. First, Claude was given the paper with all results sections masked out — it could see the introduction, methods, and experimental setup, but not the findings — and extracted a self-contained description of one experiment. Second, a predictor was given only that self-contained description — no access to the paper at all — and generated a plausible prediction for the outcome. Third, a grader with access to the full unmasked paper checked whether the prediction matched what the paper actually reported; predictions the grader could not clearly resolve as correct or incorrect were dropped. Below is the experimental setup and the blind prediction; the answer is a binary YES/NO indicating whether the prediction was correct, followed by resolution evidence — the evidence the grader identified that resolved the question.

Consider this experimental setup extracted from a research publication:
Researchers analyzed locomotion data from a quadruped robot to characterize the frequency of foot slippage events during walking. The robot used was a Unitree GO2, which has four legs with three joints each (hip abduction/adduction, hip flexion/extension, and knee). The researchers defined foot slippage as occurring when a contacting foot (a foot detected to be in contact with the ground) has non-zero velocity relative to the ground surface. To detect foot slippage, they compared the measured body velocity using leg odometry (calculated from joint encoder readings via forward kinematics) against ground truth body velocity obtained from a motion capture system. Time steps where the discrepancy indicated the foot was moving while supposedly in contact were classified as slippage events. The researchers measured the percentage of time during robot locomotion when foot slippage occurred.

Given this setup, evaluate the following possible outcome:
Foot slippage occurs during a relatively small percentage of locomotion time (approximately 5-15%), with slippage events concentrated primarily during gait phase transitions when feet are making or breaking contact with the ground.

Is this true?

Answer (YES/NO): NO